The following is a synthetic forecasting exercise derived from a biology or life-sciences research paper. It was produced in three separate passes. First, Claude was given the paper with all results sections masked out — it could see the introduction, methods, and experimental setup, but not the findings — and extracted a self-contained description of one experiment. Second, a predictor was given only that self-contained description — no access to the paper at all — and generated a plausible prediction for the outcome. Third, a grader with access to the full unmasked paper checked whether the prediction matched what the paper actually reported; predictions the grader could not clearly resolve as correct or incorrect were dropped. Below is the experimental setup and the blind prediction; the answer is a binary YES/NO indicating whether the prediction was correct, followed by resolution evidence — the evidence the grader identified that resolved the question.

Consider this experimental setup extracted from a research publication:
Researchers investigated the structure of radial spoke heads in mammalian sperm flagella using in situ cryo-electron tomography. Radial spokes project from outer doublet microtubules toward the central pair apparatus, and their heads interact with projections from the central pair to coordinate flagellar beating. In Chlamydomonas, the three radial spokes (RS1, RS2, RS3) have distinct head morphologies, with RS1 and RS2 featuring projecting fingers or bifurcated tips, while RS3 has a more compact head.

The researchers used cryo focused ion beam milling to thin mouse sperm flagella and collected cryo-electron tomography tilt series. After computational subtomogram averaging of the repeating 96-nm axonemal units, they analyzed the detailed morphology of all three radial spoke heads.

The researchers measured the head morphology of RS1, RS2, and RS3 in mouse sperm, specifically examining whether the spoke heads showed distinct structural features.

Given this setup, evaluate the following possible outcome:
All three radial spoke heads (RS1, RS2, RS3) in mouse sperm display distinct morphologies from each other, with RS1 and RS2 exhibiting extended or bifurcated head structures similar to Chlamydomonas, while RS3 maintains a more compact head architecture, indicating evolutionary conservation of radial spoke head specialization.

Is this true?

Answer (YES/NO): NO